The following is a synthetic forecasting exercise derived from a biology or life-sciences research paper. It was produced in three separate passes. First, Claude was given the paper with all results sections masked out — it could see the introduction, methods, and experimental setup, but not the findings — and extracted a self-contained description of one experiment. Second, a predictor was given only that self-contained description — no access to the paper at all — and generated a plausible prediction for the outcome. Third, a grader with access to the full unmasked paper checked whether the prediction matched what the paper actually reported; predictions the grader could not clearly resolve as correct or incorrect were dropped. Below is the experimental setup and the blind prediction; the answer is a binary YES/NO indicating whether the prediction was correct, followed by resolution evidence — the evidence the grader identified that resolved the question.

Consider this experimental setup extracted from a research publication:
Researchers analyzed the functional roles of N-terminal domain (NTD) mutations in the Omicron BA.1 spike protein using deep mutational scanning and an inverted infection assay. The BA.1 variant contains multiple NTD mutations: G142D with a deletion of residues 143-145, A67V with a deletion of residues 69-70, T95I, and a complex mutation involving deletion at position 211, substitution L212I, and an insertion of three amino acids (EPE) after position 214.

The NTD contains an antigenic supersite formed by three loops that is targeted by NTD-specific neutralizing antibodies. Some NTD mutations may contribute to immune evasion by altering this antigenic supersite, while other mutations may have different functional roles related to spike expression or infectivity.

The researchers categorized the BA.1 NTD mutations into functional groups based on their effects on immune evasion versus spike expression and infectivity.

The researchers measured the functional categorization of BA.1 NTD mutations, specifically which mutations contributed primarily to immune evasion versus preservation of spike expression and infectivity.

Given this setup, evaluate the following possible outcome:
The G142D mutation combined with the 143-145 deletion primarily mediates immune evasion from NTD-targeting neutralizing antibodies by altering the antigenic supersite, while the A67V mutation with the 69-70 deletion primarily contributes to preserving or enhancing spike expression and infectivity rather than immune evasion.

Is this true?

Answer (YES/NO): YES